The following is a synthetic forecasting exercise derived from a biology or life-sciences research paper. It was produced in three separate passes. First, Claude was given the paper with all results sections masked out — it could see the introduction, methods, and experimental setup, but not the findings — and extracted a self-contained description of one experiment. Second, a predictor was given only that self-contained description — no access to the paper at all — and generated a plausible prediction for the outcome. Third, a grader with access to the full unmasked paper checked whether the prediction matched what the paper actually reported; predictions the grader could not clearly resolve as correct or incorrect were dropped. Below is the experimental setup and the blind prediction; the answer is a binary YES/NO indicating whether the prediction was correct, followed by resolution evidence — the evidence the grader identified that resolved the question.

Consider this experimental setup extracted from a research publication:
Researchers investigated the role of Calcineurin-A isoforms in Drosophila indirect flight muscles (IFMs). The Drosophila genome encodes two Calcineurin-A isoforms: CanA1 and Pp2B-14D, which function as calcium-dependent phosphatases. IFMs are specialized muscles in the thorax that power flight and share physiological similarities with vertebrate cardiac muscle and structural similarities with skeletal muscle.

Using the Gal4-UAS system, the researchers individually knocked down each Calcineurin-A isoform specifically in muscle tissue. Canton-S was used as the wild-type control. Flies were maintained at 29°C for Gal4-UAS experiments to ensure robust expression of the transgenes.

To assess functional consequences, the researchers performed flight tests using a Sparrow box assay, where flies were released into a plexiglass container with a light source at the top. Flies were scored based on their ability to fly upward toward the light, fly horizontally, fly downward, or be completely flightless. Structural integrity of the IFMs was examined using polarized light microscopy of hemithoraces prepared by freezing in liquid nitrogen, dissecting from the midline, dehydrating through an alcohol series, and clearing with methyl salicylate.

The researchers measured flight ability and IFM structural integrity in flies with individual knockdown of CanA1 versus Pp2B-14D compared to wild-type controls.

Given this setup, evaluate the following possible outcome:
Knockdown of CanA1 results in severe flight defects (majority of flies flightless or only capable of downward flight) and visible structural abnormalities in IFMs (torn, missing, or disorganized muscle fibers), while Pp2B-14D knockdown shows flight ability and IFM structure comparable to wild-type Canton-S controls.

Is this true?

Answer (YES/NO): NO